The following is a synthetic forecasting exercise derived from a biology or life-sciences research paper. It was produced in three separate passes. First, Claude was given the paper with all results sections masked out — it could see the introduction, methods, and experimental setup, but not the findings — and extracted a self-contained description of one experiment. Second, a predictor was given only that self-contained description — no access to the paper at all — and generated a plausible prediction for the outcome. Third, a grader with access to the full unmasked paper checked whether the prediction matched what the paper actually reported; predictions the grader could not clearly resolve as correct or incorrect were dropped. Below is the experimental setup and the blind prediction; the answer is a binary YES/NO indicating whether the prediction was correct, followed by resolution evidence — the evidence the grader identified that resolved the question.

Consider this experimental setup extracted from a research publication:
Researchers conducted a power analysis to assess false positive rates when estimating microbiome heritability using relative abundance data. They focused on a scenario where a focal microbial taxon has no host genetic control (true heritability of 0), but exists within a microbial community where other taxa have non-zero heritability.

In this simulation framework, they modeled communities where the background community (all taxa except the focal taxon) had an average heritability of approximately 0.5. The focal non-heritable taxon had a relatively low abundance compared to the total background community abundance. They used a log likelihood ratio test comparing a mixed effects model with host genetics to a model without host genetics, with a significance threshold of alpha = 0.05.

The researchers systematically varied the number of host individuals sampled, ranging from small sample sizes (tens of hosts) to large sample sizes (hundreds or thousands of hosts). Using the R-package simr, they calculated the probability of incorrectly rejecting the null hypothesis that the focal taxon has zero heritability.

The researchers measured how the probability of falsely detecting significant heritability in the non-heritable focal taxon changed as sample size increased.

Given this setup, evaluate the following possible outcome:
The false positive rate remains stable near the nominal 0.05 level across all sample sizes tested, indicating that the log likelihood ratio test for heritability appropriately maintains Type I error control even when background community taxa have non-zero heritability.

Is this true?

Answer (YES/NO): NO